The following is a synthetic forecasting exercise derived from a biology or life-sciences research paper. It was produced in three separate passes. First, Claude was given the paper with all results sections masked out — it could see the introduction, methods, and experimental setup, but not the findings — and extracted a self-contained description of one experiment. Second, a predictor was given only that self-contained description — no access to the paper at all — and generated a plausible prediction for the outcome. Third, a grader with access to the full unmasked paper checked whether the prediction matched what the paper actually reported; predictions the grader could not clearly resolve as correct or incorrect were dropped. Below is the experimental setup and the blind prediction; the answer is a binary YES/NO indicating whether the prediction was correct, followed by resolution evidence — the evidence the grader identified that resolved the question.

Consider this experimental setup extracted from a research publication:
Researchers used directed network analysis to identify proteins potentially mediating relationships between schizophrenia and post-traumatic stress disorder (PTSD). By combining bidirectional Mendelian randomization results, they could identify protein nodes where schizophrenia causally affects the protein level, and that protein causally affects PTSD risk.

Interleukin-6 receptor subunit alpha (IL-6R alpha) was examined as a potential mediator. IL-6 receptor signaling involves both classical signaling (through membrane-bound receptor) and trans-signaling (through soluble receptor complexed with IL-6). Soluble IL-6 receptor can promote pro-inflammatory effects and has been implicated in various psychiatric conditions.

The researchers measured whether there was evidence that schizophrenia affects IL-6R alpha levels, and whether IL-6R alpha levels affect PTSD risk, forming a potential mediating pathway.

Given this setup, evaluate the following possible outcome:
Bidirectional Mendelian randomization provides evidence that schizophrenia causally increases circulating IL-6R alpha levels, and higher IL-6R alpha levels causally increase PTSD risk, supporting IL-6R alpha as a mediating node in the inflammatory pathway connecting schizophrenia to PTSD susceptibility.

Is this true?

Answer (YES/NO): YES